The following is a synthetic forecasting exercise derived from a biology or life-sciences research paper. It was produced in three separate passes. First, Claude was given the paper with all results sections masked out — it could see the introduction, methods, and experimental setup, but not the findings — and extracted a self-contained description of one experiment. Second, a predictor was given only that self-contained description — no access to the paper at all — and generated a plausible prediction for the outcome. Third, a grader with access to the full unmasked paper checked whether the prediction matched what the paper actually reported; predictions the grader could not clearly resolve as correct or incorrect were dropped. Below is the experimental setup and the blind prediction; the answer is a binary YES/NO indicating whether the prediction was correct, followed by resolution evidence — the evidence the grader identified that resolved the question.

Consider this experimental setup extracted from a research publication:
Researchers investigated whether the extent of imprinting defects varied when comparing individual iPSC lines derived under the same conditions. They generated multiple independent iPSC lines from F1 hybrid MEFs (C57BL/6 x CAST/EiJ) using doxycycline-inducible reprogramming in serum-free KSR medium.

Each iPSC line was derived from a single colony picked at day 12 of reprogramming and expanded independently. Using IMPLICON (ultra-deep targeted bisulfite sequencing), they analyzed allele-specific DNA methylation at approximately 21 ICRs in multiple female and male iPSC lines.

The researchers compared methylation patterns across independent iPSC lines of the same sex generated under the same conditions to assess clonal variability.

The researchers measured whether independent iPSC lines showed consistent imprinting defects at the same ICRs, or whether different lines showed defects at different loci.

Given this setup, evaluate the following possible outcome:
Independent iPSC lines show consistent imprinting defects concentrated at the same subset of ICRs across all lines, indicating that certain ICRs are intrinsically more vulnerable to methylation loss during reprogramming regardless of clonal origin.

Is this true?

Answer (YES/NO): YES